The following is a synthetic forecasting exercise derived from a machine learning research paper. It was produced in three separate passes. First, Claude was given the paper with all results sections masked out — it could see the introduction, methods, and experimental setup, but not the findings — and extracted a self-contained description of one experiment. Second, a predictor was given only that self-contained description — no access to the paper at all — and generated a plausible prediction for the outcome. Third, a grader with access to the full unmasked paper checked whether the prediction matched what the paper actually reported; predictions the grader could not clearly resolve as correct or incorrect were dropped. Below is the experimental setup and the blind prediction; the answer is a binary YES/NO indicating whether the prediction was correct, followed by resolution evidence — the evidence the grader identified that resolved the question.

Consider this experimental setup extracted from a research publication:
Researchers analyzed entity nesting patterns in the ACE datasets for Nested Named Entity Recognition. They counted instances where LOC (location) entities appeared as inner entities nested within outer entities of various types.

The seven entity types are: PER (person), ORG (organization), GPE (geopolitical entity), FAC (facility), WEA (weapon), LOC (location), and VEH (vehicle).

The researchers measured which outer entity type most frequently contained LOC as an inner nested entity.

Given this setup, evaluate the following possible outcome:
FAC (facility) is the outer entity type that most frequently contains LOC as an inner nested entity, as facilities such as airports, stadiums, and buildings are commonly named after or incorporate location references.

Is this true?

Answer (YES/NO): NO